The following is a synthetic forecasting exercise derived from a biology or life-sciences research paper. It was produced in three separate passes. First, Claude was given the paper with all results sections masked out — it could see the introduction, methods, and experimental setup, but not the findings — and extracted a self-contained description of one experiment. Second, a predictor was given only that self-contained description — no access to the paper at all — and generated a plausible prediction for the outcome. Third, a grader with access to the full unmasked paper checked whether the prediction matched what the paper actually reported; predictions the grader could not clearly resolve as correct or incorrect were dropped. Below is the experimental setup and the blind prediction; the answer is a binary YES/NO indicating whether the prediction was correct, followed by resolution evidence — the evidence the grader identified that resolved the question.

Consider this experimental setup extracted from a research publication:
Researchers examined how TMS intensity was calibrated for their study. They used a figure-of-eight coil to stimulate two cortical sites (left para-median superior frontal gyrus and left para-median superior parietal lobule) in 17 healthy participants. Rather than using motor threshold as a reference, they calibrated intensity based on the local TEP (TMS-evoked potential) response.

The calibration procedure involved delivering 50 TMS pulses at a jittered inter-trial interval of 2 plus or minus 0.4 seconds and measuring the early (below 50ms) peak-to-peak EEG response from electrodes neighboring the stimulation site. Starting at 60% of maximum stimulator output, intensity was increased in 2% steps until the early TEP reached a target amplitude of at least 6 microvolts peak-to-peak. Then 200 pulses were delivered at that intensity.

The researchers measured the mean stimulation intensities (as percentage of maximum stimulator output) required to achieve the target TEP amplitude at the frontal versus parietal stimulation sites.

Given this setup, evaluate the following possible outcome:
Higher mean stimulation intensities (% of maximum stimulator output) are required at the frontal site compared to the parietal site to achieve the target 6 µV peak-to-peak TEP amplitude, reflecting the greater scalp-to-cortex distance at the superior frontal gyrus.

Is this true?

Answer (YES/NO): NO